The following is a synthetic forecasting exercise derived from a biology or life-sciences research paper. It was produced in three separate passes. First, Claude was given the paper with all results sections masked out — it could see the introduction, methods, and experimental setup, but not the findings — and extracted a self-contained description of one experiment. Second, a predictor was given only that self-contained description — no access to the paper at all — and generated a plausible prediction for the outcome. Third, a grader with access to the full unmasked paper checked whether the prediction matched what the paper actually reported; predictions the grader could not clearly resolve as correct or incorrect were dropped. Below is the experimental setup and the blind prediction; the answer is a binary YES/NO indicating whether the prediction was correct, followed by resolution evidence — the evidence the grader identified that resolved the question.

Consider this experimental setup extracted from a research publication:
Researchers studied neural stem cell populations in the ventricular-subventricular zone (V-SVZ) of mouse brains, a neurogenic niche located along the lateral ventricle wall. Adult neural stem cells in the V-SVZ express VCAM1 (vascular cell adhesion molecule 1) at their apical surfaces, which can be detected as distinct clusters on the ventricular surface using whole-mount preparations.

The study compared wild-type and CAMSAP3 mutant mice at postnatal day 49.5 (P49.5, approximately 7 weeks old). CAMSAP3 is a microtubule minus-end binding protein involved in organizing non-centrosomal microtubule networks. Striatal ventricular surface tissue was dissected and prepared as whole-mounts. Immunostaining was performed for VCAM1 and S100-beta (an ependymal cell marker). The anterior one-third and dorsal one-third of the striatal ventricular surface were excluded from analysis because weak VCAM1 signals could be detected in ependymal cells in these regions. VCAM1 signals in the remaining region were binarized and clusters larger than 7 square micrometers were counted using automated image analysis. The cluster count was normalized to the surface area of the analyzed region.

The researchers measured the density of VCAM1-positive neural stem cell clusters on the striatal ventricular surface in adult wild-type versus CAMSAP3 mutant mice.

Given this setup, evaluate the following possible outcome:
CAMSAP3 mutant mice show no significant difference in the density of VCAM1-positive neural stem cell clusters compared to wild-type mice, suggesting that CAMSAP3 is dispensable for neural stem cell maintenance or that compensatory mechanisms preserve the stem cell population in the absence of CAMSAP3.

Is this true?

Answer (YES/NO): NO